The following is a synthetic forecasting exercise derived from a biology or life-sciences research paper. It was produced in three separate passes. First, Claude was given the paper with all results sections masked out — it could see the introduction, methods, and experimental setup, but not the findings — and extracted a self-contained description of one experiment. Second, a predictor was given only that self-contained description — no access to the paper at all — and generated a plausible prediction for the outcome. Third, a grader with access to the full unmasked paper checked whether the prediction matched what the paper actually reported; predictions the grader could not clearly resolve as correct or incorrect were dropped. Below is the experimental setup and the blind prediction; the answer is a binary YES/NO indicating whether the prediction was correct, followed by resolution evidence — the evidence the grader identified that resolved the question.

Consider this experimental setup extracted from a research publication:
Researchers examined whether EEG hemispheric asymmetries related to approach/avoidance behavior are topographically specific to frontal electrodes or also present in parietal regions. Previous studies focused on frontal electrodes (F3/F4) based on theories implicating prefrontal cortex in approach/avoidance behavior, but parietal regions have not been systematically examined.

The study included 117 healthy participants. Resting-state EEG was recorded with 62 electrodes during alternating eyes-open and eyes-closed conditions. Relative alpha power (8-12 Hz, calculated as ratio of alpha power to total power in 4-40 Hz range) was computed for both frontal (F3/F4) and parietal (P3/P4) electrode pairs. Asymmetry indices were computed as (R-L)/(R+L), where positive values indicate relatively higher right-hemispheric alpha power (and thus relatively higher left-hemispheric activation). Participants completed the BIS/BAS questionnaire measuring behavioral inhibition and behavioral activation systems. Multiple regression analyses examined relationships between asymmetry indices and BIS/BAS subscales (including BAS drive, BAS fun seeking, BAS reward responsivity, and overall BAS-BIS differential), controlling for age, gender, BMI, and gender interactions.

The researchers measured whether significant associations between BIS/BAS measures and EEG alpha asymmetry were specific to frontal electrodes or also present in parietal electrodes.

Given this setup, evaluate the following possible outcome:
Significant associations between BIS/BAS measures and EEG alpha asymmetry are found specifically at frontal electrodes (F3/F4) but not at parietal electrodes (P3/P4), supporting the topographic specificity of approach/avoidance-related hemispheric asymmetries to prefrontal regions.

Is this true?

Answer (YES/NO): NO